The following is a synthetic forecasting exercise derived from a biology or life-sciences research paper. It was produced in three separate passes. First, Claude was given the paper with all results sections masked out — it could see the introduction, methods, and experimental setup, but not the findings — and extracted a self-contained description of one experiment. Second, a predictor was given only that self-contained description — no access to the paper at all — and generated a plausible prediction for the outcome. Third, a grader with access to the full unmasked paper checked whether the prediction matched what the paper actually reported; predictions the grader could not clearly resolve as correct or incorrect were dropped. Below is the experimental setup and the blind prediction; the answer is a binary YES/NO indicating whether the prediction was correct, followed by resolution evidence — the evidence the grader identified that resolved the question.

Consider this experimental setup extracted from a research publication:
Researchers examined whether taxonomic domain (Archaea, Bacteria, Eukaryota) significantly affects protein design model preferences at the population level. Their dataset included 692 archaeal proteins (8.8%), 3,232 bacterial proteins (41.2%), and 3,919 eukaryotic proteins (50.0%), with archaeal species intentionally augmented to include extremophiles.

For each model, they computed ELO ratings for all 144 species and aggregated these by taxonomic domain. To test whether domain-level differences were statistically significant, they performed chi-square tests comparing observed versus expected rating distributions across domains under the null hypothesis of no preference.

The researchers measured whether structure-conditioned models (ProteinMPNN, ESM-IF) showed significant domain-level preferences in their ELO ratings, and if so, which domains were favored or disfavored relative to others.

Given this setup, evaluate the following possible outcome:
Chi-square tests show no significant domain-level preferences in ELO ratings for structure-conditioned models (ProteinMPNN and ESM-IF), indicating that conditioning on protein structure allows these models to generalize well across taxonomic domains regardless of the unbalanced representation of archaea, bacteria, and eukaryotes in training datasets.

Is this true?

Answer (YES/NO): NO